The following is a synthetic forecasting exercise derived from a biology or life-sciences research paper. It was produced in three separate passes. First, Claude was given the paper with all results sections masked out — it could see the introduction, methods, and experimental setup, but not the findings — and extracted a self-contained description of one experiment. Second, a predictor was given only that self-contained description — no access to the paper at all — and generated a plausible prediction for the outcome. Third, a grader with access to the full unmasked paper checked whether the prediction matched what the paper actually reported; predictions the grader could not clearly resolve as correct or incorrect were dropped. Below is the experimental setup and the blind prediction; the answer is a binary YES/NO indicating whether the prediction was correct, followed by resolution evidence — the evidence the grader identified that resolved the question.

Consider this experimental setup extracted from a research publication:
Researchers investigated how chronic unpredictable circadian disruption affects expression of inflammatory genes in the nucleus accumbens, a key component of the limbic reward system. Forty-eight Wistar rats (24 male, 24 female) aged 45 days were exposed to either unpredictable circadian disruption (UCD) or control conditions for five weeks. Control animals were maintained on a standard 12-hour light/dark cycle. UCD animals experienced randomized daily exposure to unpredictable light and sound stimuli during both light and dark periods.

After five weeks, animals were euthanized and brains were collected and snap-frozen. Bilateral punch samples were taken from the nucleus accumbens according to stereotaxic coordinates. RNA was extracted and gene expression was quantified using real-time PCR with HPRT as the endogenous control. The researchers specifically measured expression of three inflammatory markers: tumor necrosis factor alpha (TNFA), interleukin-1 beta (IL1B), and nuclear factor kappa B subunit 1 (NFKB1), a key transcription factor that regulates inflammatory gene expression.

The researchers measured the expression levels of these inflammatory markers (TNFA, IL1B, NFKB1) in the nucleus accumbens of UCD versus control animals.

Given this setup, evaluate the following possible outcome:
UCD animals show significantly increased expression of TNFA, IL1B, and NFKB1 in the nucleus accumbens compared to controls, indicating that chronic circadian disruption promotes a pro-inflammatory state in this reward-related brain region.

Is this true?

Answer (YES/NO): NO